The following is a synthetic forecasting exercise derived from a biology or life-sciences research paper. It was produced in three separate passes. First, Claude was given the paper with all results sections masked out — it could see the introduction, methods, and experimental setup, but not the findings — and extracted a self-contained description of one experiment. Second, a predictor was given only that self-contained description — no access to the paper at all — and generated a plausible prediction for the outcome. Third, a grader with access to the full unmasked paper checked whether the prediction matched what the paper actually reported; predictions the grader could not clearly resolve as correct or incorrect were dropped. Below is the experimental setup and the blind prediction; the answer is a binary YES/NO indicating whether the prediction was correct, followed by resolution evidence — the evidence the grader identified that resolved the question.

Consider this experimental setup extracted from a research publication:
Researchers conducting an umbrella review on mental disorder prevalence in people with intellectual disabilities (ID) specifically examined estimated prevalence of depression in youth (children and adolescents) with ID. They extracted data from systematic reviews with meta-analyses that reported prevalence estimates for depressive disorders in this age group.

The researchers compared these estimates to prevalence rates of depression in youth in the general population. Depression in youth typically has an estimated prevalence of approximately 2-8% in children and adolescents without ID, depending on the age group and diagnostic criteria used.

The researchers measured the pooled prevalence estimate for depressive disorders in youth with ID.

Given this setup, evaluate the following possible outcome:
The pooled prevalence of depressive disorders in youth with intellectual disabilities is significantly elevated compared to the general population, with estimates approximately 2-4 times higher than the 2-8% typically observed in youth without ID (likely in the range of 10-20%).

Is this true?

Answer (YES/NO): NO